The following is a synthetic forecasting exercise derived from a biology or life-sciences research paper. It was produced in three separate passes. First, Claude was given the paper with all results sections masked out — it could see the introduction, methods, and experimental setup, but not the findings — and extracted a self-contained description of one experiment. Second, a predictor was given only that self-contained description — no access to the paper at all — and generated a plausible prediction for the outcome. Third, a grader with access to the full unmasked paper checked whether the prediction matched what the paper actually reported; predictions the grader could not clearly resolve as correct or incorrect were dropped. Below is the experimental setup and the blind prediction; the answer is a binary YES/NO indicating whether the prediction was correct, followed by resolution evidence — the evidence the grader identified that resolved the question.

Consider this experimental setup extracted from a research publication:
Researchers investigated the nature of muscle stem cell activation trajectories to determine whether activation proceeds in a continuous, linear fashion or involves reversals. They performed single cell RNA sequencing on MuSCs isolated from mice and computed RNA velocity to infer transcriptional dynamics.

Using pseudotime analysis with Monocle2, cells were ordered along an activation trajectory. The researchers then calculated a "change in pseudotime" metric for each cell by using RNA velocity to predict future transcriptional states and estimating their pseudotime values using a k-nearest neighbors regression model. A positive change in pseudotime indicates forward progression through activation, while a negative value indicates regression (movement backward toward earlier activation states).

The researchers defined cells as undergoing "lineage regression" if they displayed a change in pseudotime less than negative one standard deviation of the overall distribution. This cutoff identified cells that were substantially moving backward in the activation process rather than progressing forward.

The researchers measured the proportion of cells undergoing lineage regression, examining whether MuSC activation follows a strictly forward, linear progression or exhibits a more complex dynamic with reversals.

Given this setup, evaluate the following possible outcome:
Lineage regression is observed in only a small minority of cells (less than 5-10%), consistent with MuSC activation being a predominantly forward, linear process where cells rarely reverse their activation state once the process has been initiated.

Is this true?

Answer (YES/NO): NO